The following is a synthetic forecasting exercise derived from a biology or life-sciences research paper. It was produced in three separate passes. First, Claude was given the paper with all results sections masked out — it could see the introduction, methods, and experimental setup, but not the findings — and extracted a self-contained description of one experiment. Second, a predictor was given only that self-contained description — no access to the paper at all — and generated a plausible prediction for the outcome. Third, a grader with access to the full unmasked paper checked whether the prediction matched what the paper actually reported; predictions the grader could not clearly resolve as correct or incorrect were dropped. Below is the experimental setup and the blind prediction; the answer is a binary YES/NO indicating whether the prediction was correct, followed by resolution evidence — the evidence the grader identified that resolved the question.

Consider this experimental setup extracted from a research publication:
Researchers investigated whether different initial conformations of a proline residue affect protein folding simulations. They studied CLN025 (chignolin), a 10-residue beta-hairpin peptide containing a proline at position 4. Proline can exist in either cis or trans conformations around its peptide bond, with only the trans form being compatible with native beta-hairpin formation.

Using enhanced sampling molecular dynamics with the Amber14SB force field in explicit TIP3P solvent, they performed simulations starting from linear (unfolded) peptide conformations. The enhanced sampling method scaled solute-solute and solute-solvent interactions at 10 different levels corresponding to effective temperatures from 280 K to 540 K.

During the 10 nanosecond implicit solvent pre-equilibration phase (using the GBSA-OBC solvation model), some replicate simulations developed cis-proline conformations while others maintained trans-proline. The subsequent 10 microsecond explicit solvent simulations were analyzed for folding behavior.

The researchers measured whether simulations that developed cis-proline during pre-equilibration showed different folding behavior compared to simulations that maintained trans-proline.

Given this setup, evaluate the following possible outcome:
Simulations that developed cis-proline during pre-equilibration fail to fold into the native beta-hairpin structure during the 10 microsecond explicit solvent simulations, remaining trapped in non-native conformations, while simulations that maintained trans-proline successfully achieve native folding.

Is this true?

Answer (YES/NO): NO